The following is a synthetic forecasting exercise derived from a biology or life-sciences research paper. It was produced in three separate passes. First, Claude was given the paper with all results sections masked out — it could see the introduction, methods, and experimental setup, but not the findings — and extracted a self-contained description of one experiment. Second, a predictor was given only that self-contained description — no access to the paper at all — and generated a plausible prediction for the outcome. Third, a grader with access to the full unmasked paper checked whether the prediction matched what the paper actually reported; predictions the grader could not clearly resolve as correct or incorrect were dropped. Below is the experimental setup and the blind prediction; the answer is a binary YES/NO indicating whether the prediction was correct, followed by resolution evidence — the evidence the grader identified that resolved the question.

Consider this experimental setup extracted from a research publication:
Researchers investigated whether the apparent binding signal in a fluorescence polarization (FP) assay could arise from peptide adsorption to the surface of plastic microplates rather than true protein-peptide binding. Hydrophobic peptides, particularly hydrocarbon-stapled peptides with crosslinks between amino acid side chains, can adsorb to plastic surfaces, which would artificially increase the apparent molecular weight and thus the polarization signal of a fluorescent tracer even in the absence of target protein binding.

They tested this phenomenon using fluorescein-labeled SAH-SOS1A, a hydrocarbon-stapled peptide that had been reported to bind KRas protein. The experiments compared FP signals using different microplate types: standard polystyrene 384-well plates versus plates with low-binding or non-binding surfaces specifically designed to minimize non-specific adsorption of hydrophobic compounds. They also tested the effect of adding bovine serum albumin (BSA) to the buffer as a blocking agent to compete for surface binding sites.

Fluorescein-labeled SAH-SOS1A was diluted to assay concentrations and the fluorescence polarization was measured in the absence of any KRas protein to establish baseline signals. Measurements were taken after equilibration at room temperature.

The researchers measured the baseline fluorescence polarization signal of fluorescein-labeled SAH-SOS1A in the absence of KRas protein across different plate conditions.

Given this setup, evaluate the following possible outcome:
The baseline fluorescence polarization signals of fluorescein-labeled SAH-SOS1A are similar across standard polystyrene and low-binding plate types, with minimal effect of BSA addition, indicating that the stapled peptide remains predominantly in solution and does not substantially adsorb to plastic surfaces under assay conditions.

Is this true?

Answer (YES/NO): NO